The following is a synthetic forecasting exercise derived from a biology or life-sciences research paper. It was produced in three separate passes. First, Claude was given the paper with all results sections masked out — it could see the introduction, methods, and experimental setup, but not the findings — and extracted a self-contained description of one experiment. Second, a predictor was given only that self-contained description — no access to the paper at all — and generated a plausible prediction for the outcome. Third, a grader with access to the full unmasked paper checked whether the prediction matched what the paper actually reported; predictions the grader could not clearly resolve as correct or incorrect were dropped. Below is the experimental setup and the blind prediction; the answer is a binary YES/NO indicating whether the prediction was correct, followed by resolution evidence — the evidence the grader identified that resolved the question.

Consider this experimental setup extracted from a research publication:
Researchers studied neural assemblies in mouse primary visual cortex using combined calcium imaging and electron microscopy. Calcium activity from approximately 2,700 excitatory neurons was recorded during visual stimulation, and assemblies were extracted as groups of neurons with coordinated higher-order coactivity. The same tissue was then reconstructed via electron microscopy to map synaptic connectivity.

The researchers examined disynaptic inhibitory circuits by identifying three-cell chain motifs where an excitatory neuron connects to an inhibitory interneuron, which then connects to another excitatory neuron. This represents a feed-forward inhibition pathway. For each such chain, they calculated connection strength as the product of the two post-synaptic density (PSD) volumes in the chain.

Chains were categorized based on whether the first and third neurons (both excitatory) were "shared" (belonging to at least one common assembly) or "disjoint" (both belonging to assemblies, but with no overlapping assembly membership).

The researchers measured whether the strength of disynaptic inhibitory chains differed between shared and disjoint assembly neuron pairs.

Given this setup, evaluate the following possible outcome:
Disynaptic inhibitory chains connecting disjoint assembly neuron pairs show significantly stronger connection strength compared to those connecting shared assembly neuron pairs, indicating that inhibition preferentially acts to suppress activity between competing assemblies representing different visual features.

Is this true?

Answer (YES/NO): YES